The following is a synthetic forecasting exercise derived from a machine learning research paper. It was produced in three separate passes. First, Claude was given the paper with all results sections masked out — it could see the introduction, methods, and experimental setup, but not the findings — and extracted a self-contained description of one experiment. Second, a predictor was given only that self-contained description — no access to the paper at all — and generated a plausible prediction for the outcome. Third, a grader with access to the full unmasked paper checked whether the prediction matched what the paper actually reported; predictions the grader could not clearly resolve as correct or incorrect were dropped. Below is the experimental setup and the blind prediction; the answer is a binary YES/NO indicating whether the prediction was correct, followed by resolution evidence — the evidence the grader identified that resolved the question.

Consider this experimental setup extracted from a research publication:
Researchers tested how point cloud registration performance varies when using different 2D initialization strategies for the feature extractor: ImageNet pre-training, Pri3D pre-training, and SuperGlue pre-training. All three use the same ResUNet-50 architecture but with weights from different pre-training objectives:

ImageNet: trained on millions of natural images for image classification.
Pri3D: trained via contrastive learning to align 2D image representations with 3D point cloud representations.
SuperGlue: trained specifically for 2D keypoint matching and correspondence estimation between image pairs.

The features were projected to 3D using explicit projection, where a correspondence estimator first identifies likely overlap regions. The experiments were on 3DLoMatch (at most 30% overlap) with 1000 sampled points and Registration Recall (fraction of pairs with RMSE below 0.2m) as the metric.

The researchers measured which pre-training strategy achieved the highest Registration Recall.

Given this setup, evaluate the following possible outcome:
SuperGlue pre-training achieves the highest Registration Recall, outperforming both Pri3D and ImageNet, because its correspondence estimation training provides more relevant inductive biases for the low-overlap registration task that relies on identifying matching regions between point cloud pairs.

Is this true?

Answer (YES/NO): NO